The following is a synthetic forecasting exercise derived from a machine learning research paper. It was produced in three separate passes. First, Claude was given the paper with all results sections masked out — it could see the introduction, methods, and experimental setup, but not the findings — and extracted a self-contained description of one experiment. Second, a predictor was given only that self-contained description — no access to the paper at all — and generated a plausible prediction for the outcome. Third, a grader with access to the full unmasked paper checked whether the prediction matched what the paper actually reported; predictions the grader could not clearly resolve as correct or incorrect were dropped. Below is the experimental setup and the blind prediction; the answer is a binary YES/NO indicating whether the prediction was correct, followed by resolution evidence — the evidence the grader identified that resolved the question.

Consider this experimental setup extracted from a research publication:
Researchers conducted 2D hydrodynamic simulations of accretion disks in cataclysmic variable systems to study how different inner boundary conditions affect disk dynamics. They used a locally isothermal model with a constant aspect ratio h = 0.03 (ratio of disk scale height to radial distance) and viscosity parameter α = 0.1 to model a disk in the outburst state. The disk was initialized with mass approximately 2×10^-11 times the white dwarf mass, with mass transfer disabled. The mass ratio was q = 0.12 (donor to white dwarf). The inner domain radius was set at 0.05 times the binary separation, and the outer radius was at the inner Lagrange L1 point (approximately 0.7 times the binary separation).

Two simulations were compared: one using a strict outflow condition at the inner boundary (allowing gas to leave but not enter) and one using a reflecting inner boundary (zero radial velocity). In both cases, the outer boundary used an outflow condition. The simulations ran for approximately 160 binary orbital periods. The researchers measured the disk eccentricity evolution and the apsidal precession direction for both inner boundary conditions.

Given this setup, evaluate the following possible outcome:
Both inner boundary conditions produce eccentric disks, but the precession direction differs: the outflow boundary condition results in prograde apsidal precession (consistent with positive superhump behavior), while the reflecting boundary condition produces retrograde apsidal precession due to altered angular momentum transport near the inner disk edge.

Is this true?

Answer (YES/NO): YES